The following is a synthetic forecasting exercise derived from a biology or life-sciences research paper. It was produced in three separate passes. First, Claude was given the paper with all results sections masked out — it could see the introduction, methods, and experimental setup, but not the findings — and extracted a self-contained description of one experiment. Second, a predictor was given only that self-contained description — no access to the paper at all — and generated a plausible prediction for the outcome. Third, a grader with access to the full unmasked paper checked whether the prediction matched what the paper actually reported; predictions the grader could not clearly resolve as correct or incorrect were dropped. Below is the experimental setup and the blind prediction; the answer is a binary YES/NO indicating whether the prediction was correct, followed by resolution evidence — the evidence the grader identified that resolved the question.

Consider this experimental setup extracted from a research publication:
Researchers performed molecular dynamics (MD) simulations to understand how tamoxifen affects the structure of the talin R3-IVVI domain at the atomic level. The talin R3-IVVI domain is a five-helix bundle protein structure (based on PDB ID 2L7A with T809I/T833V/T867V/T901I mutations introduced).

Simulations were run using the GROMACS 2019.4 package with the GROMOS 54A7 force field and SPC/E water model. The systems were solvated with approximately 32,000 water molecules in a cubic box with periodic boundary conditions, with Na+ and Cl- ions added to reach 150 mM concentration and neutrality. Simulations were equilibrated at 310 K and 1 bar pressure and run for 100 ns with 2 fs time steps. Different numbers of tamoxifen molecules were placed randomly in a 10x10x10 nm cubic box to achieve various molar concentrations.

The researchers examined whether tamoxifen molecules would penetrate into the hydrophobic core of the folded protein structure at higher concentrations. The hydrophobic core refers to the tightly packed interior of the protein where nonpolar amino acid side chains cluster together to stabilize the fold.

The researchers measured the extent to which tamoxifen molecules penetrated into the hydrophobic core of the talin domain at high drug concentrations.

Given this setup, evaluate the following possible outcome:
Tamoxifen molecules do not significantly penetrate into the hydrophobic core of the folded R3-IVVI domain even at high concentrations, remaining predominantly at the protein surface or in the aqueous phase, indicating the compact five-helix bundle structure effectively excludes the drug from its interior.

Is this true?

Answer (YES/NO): NO